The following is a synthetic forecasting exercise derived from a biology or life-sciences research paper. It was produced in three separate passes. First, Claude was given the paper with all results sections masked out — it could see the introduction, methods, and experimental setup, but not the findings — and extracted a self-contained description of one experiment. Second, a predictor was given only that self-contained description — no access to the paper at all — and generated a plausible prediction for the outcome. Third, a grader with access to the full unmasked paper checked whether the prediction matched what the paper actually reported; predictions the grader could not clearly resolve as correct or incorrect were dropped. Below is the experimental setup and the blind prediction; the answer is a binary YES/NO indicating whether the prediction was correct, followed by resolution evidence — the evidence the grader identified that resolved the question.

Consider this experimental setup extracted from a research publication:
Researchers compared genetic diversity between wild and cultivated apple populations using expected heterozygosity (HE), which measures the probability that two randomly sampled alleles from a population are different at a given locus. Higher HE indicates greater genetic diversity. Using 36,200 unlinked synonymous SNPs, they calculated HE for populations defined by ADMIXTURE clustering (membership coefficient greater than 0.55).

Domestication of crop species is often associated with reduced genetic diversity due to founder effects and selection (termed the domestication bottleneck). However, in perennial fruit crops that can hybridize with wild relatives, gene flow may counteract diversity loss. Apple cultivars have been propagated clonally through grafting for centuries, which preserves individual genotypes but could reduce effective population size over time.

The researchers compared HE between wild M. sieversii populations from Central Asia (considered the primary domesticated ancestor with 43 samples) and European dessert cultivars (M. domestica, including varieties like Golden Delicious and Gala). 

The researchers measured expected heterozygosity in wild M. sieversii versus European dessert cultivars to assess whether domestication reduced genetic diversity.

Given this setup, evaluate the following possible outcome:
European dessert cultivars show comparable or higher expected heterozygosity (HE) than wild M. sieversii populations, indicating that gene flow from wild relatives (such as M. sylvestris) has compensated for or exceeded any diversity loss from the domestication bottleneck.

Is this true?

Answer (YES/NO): YES